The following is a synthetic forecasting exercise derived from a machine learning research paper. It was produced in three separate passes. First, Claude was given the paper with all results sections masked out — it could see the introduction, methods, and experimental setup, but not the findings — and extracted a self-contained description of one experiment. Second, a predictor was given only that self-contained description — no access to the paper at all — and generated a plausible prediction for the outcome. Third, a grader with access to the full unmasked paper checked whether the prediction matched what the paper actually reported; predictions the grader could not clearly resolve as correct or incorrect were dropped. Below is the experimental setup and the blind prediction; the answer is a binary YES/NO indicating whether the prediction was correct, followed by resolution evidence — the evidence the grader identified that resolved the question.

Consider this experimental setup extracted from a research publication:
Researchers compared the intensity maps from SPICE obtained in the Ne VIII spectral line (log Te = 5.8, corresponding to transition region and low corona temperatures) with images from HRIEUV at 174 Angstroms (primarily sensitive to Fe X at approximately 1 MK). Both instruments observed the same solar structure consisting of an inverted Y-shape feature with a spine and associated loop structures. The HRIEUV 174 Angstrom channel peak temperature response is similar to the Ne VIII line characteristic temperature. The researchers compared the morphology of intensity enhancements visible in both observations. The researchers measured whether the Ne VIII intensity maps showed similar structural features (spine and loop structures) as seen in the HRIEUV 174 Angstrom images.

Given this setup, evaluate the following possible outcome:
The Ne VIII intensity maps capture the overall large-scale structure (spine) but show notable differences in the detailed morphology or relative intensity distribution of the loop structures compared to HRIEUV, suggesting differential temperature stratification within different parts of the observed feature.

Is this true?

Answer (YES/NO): NO